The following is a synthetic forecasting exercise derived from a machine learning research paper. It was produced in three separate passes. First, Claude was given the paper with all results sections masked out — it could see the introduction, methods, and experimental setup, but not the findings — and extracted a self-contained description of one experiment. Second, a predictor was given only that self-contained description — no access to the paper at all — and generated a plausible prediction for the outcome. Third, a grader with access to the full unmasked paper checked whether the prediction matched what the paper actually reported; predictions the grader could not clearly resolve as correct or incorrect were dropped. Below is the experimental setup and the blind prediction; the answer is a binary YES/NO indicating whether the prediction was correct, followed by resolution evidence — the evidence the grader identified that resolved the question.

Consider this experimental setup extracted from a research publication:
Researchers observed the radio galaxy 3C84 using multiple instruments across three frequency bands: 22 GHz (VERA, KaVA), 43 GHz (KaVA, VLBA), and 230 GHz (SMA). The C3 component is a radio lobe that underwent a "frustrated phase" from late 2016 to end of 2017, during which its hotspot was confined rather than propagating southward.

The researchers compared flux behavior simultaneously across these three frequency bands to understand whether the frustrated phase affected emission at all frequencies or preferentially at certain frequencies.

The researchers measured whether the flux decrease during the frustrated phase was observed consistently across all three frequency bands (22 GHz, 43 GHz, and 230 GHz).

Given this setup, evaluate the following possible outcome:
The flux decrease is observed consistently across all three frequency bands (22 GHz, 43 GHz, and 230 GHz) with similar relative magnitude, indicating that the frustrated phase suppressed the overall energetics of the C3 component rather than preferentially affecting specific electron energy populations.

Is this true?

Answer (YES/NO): NO